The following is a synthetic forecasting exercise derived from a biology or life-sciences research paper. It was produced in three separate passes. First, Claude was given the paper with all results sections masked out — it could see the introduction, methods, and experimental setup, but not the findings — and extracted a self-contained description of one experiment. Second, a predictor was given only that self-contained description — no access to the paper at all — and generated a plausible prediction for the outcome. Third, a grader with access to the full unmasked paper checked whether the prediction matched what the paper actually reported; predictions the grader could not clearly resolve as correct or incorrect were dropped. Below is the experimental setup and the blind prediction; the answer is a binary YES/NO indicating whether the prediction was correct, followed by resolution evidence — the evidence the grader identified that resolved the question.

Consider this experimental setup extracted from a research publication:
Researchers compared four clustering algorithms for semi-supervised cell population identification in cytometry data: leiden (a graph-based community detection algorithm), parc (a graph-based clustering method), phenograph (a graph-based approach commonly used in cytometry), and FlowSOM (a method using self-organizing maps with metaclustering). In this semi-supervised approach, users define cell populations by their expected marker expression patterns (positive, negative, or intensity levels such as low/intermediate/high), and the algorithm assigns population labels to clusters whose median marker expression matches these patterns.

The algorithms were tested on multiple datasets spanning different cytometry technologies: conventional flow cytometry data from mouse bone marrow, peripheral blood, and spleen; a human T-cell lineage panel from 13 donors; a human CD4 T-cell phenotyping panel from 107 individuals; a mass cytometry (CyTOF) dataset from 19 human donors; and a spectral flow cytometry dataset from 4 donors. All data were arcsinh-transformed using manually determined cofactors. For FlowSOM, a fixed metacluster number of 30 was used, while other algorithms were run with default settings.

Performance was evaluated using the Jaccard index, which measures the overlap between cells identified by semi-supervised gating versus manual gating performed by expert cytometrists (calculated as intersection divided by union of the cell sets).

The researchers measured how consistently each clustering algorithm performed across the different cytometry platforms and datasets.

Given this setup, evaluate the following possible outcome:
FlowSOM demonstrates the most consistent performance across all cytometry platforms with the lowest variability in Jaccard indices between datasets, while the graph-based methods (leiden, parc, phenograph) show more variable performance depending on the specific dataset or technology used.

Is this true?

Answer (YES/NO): NO